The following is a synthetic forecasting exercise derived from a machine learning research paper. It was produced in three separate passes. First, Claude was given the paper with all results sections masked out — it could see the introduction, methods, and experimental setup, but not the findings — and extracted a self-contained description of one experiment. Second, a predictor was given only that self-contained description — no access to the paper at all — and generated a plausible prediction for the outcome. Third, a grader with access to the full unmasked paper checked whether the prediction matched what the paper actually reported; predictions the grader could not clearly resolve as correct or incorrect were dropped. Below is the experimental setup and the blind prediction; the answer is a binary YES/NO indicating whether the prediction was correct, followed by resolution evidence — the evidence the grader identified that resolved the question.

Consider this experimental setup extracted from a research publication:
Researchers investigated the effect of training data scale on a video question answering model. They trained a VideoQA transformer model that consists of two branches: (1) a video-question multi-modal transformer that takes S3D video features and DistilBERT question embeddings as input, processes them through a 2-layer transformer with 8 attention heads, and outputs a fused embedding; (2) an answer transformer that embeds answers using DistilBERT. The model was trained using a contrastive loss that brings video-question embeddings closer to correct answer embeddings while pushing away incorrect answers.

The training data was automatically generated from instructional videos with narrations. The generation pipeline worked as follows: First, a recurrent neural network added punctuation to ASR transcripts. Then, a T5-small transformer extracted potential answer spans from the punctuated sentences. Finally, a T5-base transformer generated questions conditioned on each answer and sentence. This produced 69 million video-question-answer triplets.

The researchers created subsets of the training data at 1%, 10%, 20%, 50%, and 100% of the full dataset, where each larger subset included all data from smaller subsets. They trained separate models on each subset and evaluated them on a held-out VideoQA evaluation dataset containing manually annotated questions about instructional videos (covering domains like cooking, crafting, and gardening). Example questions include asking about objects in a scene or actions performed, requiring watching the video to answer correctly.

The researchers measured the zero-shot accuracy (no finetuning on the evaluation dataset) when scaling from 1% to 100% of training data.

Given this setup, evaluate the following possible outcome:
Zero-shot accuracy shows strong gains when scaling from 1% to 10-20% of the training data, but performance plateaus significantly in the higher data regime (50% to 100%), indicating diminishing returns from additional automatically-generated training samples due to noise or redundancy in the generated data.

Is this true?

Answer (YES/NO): NO